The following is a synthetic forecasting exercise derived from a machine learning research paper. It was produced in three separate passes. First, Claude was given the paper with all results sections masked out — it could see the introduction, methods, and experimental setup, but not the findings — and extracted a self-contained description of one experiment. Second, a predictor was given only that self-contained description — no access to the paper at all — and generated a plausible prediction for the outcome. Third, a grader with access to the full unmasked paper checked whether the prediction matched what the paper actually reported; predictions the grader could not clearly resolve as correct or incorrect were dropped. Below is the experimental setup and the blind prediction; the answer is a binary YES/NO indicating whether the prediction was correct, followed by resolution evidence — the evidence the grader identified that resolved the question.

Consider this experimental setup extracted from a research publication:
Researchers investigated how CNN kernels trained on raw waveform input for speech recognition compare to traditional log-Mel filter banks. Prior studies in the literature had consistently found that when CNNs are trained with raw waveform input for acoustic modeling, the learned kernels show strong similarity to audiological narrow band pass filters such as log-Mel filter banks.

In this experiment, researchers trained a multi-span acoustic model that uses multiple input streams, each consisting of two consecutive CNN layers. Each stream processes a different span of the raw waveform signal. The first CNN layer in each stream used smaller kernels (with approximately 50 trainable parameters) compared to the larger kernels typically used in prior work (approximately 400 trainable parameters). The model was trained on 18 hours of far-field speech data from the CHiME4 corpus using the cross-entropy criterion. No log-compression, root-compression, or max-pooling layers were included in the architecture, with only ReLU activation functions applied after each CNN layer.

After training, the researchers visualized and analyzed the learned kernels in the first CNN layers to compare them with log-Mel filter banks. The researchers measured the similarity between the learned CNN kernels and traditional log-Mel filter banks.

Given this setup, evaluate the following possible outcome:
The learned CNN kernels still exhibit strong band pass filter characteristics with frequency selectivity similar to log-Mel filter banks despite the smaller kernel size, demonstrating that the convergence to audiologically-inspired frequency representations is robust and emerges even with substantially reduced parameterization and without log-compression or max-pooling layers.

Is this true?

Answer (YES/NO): NO